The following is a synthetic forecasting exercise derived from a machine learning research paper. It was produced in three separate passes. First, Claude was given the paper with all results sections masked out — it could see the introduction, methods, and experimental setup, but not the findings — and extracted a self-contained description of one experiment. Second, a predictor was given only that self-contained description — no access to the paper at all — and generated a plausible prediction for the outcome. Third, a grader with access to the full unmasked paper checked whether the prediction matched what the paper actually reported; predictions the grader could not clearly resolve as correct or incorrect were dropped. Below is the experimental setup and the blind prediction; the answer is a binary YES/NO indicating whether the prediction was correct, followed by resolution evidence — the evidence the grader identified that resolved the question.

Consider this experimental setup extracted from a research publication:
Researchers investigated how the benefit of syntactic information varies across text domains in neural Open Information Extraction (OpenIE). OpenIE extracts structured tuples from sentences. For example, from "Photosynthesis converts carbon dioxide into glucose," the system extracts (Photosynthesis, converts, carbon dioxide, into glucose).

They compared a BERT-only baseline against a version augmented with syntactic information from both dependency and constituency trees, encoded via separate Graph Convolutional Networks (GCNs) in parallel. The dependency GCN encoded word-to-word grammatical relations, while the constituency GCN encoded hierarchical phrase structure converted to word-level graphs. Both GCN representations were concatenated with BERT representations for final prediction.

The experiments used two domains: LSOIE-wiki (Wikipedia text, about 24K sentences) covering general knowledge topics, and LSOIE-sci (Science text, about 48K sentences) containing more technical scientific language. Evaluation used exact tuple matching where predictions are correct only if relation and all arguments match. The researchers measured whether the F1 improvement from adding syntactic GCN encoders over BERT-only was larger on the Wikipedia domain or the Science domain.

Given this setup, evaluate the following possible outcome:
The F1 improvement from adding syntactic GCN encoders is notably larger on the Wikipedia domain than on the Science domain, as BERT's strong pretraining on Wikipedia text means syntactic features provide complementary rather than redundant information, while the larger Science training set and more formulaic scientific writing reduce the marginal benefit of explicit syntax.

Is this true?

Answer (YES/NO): NO